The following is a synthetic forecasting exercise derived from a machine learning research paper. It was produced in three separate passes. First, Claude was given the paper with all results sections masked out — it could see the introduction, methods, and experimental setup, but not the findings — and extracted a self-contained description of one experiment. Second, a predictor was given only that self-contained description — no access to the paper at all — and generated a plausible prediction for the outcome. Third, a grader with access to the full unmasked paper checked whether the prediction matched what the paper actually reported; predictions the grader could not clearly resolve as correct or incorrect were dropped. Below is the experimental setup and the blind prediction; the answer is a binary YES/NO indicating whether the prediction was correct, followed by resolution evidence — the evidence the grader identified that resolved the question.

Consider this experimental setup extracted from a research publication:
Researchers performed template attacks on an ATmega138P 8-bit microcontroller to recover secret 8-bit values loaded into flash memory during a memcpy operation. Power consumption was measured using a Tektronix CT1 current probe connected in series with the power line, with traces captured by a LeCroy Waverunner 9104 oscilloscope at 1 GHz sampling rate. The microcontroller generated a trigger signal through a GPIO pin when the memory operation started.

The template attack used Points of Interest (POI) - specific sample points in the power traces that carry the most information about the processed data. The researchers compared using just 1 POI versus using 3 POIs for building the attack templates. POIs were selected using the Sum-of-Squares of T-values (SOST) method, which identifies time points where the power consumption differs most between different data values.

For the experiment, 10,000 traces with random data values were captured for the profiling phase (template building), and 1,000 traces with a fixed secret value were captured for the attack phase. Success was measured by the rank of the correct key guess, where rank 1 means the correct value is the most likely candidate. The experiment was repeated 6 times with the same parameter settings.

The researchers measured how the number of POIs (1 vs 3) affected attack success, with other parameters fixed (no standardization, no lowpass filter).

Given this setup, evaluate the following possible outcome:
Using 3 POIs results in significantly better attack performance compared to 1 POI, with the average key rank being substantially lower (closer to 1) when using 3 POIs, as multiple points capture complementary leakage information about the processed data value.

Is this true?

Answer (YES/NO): YES